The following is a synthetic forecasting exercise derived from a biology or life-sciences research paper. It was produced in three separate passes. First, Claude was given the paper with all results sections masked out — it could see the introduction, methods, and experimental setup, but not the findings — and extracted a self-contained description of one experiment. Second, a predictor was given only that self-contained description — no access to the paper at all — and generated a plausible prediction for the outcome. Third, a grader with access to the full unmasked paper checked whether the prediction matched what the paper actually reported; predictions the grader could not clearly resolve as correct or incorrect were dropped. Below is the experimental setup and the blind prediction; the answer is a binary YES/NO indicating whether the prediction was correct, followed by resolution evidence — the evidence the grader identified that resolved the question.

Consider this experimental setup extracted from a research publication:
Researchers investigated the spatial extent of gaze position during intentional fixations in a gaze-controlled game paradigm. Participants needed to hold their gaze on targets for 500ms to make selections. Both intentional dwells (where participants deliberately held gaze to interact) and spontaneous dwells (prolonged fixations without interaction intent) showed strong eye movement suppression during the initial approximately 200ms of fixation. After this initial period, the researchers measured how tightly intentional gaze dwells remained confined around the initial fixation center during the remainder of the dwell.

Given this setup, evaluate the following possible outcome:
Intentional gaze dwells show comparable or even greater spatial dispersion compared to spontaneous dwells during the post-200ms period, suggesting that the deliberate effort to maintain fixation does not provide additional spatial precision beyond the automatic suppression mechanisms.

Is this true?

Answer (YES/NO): NO